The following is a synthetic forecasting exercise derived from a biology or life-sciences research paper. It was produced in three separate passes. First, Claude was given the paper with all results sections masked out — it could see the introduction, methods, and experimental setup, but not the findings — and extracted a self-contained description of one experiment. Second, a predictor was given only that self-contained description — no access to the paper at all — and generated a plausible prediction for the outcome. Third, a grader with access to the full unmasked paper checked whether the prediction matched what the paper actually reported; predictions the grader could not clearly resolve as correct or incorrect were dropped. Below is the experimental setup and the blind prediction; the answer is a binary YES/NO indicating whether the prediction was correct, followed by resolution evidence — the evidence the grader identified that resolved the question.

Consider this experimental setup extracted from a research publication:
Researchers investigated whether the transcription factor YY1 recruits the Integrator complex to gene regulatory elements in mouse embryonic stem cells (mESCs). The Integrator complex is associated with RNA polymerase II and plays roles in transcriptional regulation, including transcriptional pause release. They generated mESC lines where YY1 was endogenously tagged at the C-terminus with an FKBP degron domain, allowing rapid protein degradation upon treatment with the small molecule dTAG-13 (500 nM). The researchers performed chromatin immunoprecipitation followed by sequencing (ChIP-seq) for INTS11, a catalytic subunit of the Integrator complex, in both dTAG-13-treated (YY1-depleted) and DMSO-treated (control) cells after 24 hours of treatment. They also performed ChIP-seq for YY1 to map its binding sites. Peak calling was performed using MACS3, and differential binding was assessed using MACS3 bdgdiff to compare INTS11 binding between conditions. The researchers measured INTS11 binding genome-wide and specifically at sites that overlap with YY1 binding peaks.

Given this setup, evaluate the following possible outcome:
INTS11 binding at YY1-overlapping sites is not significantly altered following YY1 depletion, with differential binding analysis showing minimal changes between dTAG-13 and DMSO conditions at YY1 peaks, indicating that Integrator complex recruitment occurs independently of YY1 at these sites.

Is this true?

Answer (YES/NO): NO